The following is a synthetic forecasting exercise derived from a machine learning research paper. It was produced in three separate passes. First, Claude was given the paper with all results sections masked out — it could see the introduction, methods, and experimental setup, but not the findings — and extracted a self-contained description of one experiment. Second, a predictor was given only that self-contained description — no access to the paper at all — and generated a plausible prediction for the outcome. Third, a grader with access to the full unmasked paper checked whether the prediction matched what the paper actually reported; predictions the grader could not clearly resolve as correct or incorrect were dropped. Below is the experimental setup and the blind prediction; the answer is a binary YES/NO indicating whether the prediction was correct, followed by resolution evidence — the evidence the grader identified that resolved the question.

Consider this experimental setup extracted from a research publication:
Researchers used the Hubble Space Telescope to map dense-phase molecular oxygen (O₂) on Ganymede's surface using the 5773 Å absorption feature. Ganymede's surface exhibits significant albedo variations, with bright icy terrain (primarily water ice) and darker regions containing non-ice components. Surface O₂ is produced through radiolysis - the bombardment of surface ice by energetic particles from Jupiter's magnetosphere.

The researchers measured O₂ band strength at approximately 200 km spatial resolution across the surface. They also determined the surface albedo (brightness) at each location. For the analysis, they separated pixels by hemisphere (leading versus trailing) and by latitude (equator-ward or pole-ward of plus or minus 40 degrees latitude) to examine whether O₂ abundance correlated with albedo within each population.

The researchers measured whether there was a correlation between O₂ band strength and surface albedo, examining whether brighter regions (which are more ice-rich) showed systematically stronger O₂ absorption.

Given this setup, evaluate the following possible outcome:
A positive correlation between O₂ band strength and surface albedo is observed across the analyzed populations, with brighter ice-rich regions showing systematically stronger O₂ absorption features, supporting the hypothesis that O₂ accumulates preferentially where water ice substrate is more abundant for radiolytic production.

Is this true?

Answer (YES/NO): NO